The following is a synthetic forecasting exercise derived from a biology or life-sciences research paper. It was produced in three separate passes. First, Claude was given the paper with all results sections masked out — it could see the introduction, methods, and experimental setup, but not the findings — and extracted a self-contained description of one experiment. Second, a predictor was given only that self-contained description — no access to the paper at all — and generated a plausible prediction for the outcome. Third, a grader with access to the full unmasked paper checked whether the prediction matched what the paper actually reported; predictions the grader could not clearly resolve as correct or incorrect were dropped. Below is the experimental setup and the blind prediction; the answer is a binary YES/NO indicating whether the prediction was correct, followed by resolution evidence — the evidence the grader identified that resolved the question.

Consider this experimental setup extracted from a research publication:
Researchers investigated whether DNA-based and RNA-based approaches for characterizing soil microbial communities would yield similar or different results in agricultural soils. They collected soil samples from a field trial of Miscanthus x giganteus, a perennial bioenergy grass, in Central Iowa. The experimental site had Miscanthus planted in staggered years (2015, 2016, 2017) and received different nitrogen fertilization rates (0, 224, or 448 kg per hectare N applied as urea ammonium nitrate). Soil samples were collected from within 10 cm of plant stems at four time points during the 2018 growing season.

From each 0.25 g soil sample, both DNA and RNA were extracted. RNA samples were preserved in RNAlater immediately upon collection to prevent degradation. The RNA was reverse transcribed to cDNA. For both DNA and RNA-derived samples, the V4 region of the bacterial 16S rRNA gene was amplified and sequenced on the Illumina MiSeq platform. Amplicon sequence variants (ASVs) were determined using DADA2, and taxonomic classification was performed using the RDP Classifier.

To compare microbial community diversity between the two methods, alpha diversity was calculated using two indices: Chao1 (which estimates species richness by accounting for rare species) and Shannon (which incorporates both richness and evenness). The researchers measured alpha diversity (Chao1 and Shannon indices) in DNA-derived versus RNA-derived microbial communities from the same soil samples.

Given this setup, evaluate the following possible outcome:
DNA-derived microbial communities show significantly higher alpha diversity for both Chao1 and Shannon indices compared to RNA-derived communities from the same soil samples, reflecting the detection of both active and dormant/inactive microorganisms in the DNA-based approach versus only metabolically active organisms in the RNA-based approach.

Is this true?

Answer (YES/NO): YES